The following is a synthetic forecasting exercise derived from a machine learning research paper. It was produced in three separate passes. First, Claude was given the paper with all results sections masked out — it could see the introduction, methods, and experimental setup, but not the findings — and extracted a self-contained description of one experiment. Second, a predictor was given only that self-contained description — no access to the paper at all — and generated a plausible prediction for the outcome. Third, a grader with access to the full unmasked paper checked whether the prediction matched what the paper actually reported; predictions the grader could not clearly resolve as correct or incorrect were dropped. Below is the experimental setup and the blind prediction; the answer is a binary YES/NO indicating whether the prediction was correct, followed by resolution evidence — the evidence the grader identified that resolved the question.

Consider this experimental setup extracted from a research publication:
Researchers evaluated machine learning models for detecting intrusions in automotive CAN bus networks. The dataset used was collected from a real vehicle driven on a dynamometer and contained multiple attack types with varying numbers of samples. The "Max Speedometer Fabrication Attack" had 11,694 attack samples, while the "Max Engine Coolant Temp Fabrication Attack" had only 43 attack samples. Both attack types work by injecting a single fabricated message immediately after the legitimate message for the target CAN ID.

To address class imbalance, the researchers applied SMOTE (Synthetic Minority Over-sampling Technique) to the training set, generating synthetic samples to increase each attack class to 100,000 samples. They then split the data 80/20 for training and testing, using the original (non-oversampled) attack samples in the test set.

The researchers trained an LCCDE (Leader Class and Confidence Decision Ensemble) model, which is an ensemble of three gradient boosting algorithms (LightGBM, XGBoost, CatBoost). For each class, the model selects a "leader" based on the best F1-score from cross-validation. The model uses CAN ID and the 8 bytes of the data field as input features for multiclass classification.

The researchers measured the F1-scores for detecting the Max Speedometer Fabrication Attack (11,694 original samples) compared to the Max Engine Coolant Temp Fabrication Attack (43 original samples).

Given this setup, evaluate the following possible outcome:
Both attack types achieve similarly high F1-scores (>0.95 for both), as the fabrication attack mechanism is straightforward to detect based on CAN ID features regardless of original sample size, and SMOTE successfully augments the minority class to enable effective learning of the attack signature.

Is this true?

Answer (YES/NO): NO